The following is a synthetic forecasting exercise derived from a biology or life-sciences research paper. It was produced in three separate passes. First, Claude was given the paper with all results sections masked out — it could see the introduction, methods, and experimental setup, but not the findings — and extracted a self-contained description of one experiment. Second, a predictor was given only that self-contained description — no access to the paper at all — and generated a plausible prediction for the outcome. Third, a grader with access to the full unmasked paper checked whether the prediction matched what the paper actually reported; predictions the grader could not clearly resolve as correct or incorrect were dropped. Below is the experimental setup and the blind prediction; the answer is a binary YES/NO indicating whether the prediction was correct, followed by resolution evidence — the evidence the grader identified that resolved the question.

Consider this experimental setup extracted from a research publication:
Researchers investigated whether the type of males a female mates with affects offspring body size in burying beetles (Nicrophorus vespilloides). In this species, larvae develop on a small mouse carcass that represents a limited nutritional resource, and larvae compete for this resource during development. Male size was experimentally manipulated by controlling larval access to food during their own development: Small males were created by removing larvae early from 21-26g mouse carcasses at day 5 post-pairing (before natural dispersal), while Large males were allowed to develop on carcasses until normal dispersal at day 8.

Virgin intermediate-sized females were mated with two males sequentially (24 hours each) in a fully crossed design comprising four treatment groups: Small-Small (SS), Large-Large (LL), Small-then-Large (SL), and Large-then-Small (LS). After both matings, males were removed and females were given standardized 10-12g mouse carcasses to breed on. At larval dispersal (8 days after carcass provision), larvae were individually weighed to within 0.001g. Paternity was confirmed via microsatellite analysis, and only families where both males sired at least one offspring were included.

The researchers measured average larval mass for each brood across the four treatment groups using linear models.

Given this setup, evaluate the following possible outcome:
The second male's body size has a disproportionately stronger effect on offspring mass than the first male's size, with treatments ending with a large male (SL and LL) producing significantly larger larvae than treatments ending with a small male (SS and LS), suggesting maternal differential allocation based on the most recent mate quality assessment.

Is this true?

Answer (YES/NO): NO